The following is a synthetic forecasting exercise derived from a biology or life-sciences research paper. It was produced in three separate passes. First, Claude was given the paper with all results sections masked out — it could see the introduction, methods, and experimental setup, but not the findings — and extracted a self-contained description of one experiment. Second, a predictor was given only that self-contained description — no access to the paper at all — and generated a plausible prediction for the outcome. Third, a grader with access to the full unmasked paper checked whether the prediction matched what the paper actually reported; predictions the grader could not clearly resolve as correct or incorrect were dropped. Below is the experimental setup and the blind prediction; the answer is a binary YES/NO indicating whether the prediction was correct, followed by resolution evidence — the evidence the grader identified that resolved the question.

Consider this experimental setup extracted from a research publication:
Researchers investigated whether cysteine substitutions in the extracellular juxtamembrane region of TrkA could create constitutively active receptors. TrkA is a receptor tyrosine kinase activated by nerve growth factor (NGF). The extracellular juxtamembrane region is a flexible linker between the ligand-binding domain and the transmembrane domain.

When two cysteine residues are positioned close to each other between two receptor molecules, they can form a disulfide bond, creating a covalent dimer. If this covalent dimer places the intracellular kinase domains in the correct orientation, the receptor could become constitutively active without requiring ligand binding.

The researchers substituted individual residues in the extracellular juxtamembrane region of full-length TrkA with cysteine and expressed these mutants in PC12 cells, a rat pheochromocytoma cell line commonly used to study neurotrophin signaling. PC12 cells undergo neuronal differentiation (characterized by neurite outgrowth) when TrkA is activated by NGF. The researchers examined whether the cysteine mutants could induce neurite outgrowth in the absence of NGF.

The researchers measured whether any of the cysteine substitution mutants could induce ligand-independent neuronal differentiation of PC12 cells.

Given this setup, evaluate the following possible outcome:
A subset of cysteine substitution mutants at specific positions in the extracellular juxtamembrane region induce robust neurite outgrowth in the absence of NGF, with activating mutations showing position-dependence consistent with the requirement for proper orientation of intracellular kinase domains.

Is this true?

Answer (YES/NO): YES